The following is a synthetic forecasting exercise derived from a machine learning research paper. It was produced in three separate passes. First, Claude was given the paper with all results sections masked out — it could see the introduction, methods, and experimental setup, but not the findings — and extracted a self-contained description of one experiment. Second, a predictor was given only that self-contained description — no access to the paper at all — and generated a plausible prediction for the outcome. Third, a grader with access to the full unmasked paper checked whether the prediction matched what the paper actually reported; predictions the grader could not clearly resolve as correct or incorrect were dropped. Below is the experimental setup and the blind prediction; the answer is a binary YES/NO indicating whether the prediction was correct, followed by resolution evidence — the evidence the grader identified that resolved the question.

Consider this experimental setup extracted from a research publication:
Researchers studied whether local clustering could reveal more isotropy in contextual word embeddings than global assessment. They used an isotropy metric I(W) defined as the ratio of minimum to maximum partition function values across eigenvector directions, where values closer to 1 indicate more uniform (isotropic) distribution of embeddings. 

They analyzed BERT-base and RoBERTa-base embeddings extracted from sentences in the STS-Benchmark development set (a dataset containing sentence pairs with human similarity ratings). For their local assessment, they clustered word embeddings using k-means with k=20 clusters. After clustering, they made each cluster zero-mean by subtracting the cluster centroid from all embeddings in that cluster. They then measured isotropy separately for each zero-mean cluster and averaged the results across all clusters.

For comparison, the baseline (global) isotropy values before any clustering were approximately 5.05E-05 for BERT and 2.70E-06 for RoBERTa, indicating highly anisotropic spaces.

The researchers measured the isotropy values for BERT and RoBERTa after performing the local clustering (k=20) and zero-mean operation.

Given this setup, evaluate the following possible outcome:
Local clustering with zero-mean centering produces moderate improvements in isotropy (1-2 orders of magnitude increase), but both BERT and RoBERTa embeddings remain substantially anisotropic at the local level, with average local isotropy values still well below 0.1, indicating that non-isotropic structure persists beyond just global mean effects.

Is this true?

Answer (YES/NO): NO